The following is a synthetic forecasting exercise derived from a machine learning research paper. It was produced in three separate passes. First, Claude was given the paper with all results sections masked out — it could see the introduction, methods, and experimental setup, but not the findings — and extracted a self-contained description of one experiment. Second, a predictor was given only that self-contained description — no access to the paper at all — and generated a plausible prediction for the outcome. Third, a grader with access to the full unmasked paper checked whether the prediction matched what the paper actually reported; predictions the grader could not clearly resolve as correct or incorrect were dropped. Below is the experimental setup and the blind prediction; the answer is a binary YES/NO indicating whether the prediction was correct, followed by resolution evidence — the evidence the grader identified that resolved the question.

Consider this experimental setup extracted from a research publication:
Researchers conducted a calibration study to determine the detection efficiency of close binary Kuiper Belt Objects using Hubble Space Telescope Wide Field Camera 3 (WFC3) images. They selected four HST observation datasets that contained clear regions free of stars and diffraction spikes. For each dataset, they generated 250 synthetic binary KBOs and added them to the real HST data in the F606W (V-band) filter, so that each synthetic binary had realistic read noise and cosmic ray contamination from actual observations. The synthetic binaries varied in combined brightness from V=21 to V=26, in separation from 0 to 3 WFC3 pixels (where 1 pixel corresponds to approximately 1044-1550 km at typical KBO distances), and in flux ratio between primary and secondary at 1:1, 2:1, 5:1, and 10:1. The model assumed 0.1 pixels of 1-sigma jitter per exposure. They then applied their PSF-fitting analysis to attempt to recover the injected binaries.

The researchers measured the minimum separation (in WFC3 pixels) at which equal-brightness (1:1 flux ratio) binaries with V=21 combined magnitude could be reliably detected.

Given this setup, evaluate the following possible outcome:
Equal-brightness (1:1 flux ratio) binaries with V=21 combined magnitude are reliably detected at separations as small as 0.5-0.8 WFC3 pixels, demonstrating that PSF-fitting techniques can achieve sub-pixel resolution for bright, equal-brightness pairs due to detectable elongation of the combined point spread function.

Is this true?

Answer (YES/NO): YES